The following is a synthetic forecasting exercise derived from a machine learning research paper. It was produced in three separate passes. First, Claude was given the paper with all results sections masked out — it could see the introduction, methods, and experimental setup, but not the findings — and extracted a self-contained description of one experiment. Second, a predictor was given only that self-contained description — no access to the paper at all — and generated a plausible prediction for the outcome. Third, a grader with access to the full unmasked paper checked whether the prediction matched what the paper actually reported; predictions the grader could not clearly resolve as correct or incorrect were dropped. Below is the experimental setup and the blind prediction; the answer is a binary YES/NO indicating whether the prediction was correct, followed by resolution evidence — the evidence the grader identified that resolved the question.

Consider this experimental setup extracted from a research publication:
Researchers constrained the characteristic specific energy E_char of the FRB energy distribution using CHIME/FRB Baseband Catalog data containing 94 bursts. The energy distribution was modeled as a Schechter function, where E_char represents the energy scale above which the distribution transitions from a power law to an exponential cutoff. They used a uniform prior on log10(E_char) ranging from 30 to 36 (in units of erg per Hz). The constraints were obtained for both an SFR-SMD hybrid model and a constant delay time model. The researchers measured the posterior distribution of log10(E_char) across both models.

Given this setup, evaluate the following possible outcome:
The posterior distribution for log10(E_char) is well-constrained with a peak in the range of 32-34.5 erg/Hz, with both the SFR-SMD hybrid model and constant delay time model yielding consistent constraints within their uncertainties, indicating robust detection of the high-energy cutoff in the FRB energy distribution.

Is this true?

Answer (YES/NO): YES